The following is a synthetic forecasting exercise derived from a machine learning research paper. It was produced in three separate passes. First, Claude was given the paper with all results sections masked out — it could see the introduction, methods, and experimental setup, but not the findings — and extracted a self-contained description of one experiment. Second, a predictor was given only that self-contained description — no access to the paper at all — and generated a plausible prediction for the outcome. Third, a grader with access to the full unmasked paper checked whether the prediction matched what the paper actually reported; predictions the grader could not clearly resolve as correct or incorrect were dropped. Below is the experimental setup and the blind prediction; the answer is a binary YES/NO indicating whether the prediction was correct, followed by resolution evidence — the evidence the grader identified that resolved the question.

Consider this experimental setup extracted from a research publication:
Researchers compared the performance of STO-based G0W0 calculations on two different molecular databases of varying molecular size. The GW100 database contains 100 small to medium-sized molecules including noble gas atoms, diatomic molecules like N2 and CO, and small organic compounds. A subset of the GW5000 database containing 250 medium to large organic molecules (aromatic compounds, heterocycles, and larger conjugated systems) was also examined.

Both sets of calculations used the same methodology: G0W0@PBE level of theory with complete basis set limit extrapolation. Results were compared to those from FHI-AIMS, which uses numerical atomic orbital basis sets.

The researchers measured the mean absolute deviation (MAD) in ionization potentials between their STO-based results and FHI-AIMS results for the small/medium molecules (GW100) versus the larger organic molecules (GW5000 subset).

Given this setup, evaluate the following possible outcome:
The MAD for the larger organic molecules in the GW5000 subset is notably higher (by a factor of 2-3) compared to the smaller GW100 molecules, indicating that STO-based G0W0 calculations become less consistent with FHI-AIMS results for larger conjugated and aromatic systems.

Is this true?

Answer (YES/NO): NO